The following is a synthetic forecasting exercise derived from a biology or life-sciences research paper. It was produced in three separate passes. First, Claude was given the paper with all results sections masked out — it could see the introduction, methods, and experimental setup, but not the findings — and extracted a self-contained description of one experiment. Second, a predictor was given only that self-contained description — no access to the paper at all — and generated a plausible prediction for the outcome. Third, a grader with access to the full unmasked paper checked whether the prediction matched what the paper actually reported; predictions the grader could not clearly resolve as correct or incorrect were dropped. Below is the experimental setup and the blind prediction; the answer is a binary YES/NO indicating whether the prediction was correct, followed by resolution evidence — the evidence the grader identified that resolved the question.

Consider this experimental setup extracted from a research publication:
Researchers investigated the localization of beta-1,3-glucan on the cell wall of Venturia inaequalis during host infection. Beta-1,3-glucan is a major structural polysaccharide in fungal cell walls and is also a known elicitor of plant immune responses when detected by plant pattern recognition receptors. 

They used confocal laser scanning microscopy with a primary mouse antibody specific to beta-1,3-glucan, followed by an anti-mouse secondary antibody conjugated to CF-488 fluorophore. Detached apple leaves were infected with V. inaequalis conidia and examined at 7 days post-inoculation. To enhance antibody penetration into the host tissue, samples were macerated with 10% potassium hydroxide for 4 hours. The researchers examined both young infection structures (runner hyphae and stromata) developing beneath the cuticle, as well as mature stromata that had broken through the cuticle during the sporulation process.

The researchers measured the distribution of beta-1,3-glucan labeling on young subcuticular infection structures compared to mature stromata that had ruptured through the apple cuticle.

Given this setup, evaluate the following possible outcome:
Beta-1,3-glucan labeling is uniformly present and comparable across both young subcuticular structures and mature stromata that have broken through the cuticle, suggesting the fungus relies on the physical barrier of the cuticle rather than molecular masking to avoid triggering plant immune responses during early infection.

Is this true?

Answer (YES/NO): NO